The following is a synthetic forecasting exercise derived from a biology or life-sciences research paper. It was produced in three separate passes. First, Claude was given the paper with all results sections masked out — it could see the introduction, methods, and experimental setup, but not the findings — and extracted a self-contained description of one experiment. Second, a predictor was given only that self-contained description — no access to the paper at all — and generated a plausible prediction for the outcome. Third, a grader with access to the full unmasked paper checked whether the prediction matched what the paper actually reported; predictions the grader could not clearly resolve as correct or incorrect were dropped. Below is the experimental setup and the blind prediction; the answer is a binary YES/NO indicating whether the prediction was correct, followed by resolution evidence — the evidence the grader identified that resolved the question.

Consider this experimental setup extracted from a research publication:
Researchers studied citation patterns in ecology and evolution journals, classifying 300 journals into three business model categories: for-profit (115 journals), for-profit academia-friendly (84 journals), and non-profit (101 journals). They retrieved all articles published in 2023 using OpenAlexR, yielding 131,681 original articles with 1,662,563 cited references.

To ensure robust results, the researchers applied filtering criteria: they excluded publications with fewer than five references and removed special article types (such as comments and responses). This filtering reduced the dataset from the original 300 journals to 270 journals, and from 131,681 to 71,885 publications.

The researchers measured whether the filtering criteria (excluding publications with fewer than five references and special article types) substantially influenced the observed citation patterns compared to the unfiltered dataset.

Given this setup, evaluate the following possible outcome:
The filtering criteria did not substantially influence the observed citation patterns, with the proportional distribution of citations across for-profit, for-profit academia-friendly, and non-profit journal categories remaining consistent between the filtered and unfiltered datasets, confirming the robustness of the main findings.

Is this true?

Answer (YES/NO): YES